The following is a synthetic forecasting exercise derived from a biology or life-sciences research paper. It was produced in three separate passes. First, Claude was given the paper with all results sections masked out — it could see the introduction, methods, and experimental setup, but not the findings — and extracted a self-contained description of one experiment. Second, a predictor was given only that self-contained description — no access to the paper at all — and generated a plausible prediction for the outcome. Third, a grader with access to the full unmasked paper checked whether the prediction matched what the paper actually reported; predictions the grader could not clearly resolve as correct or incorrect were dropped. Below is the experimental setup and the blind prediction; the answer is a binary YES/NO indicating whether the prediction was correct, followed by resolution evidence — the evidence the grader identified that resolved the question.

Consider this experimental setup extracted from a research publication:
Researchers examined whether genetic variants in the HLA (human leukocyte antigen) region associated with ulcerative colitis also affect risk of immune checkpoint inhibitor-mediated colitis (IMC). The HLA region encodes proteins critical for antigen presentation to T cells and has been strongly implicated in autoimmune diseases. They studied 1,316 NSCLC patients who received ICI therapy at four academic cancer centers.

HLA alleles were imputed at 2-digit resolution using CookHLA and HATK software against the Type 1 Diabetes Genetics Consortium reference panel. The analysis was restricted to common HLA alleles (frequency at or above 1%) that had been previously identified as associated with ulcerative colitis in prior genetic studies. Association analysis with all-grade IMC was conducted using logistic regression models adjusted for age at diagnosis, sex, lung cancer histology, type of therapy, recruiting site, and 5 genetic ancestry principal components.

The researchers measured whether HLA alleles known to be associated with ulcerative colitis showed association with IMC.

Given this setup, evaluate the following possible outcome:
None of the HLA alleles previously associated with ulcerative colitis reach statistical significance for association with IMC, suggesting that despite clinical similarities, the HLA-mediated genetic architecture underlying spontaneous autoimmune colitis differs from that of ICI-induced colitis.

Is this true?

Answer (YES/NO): YES